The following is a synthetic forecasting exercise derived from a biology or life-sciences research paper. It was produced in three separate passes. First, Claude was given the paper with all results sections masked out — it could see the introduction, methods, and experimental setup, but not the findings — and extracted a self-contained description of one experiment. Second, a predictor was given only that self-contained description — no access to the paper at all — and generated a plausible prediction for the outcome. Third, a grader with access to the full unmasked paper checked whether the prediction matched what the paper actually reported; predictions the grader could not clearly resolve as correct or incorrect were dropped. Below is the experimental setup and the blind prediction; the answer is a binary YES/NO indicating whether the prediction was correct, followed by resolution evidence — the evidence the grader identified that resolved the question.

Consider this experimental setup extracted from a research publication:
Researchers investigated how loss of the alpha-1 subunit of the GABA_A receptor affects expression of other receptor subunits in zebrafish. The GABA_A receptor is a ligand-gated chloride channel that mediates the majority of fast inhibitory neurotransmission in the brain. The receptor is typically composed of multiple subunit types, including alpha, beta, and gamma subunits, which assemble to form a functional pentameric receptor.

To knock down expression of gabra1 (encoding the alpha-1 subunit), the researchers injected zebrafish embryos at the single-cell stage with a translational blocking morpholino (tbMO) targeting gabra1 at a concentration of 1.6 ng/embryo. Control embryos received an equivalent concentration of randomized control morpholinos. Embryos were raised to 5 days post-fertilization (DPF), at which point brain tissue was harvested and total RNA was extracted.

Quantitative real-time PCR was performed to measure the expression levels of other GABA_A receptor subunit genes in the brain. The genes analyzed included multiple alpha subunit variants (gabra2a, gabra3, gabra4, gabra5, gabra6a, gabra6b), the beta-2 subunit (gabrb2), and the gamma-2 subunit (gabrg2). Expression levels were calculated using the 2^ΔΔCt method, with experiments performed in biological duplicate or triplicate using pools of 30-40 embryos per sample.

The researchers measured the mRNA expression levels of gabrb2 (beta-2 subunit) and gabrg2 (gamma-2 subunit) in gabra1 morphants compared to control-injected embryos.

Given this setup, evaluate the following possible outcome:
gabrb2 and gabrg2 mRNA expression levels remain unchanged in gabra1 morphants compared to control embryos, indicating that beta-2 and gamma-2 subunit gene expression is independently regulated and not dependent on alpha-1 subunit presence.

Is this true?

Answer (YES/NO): NO